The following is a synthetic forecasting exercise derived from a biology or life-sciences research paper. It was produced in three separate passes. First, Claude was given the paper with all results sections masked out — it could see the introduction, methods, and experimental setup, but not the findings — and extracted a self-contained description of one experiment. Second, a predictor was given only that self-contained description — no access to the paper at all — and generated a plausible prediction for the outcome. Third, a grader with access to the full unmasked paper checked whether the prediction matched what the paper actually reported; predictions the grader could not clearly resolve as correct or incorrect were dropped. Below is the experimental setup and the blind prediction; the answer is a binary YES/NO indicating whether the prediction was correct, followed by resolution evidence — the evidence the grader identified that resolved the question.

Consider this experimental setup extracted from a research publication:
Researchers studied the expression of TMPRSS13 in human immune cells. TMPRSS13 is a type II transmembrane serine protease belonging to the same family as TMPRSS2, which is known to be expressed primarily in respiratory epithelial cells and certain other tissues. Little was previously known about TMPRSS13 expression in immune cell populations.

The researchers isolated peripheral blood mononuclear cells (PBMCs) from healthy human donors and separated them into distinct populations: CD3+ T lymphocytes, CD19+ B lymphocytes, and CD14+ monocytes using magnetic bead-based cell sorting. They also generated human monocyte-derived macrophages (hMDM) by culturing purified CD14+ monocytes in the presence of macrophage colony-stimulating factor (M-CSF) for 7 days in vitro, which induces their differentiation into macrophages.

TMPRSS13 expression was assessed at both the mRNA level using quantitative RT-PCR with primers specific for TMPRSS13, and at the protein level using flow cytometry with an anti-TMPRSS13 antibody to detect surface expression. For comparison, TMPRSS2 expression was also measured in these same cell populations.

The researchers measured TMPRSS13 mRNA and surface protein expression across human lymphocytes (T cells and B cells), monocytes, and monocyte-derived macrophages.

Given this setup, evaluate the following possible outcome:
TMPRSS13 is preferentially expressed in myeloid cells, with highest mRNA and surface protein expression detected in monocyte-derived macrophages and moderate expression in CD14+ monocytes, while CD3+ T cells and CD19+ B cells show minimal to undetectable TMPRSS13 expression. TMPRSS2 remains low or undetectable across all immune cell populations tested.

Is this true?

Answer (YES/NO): NO